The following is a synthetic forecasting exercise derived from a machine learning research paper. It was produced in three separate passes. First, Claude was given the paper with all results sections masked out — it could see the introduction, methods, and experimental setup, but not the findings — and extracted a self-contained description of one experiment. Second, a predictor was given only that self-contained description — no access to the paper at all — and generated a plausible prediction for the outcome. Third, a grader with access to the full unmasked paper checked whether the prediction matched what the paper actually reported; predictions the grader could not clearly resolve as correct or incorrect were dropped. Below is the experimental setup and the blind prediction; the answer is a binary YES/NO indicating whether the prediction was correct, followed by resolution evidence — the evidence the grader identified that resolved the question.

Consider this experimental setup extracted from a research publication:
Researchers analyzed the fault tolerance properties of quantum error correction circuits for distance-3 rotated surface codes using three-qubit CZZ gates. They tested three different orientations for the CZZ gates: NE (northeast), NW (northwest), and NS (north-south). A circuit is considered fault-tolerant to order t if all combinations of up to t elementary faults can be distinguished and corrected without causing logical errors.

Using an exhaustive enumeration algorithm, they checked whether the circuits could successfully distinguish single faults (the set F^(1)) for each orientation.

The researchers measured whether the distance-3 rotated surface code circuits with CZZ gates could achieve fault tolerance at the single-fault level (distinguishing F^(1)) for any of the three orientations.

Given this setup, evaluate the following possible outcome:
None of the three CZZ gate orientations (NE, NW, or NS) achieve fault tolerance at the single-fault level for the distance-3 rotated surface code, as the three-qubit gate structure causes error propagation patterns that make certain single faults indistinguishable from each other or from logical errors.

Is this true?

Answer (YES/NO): YES